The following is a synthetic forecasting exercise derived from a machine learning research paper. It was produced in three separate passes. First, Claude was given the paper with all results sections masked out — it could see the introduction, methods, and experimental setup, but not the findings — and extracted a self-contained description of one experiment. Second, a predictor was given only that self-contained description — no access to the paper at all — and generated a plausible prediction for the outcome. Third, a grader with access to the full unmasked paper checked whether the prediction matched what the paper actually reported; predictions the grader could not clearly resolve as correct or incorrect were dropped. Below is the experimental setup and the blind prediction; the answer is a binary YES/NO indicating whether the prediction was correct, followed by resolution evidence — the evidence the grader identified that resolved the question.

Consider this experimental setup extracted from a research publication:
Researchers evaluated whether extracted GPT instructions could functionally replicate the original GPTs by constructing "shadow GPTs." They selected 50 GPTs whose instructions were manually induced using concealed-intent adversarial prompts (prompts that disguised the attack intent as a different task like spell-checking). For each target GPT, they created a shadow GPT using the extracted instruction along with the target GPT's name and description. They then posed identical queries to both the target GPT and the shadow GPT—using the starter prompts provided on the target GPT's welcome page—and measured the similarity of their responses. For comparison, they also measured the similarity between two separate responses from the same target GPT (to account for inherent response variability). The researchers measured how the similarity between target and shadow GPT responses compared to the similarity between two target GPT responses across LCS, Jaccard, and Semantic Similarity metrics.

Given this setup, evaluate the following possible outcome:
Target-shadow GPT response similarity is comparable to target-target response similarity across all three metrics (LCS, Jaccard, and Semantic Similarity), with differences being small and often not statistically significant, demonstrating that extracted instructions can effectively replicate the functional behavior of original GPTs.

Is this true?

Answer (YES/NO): YES